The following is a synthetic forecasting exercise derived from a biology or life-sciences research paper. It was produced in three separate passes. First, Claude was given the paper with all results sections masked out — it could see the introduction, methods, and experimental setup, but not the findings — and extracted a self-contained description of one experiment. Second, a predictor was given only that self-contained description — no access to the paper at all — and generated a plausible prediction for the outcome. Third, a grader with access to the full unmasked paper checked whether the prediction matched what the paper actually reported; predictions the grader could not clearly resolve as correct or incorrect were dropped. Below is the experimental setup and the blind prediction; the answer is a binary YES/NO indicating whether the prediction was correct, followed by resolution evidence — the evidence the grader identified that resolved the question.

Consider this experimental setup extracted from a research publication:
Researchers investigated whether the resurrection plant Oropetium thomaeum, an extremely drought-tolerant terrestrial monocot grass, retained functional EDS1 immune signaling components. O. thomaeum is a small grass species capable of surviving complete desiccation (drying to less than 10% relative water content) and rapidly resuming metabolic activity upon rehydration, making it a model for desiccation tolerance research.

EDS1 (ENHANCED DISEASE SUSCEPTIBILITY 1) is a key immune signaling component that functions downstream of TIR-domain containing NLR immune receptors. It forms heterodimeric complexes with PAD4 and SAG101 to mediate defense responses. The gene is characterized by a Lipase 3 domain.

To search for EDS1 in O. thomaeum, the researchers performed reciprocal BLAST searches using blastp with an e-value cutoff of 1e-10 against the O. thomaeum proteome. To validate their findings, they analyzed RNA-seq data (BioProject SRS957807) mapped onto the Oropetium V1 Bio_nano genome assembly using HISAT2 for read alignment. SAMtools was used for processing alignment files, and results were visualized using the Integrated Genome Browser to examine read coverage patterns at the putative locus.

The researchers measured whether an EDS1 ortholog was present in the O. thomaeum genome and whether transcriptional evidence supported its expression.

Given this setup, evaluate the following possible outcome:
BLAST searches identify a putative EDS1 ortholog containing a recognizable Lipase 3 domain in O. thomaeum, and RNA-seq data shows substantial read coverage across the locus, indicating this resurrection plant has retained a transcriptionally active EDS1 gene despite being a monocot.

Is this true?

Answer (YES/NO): YES